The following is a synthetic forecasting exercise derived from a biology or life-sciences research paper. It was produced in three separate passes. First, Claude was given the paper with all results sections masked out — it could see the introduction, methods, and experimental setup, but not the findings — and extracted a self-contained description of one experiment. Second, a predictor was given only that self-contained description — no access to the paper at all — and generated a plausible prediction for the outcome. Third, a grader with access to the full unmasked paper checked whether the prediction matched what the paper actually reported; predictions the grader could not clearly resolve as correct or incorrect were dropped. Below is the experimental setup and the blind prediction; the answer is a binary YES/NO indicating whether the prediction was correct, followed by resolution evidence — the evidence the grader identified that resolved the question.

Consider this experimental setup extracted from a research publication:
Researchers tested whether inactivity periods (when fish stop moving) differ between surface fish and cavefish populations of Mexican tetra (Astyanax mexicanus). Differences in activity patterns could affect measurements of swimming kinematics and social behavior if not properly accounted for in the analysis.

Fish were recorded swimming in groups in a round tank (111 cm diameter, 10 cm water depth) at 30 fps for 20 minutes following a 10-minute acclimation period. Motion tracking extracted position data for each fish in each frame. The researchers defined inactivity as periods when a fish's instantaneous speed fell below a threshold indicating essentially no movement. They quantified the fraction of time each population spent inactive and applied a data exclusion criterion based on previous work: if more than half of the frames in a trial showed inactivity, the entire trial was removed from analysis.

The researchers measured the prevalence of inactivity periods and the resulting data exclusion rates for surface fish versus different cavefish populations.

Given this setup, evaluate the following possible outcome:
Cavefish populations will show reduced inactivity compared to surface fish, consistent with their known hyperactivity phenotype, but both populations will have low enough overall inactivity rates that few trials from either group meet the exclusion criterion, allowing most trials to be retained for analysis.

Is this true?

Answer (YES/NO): YES